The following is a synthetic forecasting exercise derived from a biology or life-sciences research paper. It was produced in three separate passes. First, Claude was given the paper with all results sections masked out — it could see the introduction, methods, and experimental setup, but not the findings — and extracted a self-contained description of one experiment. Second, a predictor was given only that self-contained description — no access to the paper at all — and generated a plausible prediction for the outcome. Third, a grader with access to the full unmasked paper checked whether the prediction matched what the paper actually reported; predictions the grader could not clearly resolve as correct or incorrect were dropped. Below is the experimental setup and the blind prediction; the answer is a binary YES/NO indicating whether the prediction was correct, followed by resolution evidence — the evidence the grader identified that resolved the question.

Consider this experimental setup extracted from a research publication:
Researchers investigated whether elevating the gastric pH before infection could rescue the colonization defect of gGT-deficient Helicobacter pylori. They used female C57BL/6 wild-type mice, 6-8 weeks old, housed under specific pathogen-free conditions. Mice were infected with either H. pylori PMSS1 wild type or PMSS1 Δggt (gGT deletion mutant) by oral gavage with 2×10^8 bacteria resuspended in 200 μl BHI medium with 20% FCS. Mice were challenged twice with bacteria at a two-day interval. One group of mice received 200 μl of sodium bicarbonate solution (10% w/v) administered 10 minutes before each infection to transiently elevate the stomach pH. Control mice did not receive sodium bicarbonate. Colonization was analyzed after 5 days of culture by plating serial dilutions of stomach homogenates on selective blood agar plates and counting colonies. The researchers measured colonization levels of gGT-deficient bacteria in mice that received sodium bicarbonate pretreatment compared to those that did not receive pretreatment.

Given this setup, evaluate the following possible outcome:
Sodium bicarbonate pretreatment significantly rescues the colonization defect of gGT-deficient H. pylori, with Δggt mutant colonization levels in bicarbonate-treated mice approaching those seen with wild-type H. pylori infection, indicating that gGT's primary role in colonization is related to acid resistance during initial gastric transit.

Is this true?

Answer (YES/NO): NO